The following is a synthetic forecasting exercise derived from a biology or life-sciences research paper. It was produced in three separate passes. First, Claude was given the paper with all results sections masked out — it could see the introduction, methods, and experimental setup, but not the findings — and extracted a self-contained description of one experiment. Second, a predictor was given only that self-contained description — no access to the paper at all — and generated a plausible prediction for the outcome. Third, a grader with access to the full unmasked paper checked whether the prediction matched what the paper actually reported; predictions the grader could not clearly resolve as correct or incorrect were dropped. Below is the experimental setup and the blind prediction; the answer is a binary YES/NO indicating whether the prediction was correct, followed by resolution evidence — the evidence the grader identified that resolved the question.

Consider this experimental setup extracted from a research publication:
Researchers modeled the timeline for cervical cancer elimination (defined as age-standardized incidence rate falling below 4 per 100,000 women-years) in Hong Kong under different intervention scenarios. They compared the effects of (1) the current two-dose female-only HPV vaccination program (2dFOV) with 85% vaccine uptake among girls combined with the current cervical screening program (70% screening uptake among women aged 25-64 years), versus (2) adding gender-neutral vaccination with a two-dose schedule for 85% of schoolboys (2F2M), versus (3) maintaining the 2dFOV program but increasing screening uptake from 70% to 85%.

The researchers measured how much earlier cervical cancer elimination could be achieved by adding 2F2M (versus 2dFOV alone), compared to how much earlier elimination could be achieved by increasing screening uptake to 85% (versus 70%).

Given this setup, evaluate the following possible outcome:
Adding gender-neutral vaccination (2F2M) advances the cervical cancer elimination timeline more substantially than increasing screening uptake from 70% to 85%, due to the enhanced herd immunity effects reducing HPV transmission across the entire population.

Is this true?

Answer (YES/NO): NO